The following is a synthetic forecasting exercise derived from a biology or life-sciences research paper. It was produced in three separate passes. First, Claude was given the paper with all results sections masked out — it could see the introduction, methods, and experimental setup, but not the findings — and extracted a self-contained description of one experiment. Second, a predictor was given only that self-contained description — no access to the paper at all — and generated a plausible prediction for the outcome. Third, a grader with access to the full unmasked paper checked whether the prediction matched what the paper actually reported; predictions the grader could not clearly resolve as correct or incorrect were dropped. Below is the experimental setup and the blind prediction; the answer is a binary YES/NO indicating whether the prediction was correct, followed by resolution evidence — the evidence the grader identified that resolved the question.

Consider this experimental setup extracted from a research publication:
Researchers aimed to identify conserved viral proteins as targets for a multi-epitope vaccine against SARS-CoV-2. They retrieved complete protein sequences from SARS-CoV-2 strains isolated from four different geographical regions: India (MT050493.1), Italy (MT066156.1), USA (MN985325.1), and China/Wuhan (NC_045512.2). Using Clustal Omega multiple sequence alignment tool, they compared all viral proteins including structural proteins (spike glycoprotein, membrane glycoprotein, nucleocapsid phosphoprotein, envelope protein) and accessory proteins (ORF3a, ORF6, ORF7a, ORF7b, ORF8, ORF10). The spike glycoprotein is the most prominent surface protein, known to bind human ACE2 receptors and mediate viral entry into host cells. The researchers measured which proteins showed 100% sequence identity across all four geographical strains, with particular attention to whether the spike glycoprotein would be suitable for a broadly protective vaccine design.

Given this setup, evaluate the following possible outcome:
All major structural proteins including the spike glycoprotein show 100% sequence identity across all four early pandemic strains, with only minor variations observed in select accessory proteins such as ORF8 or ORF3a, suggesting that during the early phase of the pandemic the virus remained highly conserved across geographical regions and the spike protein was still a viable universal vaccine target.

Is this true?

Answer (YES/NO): NO